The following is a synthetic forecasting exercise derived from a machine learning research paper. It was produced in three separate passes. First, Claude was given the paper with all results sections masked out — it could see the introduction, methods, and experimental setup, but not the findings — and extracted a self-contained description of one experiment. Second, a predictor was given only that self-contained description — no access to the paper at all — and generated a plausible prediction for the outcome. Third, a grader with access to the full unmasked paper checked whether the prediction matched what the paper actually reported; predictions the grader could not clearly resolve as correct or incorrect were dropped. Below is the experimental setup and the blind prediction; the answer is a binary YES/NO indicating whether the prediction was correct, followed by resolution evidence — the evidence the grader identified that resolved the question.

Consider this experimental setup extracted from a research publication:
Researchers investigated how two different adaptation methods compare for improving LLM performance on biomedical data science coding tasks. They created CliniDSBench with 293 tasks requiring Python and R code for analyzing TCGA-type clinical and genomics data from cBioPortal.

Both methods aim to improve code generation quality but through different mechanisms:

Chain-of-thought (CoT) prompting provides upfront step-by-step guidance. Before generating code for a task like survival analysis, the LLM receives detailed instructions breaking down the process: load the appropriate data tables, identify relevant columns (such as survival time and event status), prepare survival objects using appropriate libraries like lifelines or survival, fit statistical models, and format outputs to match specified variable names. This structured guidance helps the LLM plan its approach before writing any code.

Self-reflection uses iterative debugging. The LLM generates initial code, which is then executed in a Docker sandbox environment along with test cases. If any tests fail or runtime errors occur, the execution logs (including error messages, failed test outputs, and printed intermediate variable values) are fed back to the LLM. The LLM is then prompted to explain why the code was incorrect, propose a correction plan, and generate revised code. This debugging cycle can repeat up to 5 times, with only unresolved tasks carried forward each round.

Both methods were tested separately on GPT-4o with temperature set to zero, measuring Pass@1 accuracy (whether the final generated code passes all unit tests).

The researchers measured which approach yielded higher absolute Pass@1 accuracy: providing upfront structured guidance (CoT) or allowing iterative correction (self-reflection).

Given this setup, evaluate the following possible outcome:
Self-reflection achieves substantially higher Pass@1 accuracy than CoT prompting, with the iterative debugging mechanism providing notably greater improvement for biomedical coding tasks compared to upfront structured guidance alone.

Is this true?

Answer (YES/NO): NO